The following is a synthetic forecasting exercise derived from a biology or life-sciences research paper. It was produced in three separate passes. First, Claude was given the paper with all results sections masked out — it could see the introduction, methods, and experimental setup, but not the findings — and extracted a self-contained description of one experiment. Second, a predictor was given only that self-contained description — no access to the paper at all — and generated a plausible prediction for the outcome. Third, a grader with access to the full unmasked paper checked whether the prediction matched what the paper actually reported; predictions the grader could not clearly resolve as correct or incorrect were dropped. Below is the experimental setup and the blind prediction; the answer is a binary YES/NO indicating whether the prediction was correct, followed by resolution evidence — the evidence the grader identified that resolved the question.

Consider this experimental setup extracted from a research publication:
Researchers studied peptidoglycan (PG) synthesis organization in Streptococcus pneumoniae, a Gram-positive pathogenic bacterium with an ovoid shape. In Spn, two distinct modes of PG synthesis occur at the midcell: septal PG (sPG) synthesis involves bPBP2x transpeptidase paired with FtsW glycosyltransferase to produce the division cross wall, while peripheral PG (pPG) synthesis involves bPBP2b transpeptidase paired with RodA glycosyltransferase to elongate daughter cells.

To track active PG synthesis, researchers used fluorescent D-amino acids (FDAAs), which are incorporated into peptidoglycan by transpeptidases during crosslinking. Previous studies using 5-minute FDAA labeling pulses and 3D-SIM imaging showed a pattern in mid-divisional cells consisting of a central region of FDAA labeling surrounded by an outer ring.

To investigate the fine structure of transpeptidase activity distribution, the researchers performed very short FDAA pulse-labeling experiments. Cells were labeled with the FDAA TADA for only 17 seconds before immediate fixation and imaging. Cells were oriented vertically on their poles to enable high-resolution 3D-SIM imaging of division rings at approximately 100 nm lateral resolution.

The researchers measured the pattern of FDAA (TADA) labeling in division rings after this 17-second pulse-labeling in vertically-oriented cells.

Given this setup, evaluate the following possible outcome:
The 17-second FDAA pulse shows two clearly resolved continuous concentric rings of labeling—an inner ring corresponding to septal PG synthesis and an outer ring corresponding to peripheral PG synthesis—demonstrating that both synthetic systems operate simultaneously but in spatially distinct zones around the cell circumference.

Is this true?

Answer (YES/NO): NO